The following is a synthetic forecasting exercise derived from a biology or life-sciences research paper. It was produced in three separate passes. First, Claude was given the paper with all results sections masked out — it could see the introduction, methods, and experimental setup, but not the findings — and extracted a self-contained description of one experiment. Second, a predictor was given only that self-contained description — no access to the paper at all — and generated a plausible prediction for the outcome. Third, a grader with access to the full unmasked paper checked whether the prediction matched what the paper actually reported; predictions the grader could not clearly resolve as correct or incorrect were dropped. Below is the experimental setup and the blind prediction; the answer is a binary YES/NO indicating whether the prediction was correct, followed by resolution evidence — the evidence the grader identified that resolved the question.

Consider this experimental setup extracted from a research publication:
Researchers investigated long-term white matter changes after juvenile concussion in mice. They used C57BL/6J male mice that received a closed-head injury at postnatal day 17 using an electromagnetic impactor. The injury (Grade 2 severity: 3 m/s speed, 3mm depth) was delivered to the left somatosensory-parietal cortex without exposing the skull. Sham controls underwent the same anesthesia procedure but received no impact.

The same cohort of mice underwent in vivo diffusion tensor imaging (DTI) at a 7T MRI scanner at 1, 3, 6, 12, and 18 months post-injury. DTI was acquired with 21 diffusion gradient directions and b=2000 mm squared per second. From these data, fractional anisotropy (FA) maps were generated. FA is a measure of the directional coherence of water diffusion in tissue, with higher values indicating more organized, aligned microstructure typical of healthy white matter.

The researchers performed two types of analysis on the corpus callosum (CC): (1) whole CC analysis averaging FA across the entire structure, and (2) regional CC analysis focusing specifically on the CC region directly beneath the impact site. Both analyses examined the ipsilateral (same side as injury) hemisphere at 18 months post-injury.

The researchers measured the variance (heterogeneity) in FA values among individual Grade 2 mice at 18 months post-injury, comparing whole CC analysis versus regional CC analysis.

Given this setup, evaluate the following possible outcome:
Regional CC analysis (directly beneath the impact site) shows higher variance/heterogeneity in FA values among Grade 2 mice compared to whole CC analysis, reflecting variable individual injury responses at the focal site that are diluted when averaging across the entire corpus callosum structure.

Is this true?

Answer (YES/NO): NO